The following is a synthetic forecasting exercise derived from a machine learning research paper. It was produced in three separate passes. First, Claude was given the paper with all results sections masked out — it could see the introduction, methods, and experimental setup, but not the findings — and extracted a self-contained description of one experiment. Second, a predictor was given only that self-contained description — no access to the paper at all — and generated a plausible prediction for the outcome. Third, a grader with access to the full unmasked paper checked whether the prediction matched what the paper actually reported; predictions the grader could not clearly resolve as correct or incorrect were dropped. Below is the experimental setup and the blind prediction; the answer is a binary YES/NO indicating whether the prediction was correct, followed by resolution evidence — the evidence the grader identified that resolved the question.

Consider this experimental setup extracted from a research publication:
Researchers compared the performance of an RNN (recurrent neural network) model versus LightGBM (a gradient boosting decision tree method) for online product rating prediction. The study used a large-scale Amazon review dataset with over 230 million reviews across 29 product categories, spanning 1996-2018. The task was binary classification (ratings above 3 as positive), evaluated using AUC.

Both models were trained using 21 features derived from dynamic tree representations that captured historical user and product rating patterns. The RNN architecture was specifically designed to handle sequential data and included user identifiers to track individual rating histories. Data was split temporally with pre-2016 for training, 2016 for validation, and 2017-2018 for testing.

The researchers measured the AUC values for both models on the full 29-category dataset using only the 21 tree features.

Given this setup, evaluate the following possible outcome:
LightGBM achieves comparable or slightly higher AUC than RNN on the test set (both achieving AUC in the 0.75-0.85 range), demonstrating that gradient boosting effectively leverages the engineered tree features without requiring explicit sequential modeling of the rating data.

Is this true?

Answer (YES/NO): YES